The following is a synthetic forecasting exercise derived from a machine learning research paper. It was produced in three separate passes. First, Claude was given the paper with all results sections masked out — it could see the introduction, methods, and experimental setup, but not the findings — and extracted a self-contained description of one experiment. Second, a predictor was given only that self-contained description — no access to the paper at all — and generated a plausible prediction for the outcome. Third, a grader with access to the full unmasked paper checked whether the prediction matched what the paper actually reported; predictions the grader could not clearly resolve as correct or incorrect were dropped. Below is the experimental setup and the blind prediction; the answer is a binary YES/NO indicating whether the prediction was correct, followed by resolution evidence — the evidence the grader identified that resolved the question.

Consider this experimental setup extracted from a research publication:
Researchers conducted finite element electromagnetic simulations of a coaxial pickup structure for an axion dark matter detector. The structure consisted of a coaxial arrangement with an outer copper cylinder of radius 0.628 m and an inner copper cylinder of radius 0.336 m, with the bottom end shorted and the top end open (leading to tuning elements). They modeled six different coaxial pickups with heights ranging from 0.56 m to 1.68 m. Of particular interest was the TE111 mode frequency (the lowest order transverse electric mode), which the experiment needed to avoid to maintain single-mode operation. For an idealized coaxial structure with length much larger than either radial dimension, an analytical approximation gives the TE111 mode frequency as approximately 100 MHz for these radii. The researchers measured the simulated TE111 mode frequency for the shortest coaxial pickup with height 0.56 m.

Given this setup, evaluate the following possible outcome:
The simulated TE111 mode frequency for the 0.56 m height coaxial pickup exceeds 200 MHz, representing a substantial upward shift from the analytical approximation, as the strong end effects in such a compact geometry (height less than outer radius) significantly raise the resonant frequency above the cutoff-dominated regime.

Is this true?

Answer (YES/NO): NO